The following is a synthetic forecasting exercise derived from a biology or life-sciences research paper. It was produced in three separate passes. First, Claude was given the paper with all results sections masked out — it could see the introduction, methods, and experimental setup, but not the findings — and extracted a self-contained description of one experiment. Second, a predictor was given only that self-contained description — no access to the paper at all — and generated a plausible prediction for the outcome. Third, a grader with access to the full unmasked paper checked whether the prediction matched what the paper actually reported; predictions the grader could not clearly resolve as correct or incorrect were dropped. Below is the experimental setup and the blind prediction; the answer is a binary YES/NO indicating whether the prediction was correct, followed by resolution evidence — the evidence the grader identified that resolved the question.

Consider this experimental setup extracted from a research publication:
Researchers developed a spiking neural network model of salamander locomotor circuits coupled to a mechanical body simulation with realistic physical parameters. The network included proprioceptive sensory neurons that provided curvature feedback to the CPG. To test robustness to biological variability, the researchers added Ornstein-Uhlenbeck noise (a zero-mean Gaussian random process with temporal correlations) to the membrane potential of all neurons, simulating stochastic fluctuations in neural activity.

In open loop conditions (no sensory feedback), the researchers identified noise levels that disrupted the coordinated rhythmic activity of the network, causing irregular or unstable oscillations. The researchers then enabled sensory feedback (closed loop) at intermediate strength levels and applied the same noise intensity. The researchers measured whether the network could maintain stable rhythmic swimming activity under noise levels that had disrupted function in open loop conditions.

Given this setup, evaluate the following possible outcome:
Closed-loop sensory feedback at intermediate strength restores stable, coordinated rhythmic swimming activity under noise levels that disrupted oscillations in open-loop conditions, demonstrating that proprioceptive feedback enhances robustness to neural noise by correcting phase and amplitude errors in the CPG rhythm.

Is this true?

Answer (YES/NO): YES